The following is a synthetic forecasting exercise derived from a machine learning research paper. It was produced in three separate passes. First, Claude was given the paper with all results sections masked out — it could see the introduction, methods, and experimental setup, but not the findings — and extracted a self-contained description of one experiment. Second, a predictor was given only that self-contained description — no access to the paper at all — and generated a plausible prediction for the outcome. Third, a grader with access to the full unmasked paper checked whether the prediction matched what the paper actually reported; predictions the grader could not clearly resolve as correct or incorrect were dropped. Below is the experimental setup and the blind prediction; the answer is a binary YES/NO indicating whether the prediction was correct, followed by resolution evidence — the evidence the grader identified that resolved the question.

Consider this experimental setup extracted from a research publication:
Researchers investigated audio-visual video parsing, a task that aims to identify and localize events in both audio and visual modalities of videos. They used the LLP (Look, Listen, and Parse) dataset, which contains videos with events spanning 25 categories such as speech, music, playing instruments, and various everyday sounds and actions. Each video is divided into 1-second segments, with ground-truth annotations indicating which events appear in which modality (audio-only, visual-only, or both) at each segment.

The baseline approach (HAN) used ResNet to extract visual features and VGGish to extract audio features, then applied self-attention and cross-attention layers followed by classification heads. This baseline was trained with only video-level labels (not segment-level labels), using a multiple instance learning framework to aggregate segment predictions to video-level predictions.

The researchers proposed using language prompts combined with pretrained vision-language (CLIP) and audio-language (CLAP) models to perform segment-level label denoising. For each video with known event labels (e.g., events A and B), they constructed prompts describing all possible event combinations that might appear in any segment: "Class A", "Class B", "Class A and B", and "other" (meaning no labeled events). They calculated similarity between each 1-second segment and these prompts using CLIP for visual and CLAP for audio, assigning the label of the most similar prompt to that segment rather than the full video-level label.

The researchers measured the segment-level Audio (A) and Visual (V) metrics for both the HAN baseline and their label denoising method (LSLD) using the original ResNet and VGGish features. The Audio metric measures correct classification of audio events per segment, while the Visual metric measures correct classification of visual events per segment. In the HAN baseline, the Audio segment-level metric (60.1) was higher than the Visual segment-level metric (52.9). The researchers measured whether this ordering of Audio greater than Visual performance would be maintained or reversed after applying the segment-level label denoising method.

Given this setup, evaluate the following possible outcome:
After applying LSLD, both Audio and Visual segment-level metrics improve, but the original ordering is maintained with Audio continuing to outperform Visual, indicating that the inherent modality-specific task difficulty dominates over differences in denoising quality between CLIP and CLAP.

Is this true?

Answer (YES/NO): NO